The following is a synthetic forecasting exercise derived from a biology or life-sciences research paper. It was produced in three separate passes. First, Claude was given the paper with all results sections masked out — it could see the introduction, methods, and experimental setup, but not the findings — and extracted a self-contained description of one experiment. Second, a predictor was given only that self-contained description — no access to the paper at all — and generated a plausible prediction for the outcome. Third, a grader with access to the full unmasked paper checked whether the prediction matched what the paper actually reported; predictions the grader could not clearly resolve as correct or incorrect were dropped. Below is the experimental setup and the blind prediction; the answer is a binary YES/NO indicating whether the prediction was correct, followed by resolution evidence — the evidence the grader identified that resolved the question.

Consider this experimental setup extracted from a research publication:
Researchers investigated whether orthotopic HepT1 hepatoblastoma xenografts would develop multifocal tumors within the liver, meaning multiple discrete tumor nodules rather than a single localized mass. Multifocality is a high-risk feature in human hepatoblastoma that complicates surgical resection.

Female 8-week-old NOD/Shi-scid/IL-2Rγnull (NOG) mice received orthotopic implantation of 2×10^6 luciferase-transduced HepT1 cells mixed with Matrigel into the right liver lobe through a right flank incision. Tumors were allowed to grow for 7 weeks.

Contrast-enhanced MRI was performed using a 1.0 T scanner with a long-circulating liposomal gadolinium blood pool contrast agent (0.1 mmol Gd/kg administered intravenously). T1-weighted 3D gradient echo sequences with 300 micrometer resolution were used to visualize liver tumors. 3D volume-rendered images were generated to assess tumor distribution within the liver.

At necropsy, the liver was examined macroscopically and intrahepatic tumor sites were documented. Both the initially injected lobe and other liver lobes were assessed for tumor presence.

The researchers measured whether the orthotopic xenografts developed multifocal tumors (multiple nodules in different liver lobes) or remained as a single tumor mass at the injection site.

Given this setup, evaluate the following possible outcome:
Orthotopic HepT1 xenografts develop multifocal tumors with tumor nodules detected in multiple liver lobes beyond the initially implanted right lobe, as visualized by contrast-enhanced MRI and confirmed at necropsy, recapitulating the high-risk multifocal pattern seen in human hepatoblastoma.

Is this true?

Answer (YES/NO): NO